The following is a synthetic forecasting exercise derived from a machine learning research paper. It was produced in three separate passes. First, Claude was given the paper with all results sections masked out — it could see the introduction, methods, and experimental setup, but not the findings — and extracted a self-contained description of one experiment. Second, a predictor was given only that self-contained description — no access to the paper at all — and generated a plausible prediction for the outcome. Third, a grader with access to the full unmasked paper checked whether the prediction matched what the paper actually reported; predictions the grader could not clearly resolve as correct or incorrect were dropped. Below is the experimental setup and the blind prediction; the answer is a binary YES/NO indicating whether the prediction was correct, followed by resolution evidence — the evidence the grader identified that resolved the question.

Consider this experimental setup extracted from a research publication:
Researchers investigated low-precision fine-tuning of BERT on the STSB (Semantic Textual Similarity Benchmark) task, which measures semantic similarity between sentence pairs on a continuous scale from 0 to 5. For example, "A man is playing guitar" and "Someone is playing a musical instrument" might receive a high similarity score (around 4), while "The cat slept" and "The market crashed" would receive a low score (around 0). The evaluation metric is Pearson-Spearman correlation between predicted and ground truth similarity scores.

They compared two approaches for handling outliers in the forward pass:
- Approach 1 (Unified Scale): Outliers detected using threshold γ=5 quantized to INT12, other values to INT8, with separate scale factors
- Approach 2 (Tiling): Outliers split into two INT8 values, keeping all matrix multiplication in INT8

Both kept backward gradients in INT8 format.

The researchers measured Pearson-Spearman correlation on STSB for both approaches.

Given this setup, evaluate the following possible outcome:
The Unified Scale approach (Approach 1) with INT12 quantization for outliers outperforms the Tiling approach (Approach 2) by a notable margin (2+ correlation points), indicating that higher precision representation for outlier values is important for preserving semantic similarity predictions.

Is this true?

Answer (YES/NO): YES